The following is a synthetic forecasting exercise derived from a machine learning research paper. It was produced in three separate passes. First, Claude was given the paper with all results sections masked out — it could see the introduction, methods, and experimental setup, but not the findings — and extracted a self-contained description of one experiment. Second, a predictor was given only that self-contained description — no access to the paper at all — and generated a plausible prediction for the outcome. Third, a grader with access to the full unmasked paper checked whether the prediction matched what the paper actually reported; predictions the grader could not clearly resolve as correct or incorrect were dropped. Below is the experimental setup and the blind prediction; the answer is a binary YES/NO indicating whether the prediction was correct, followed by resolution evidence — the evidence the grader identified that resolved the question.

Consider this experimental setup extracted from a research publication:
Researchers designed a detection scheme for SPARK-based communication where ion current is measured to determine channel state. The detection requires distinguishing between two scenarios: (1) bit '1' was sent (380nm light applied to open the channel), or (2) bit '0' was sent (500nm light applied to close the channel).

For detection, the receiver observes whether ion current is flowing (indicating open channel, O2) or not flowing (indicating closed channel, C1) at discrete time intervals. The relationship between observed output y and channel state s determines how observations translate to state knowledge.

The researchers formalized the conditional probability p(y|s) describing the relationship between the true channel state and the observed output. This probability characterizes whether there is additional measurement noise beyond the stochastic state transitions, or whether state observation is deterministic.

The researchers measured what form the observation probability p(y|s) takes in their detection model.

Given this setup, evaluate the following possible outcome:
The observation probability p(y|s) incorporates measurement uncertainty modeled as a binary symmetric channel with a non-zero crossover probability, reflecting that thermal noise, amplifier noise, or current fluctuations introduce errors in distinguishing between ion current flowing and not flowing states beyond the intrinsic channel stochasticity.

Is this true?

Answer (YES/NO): NO